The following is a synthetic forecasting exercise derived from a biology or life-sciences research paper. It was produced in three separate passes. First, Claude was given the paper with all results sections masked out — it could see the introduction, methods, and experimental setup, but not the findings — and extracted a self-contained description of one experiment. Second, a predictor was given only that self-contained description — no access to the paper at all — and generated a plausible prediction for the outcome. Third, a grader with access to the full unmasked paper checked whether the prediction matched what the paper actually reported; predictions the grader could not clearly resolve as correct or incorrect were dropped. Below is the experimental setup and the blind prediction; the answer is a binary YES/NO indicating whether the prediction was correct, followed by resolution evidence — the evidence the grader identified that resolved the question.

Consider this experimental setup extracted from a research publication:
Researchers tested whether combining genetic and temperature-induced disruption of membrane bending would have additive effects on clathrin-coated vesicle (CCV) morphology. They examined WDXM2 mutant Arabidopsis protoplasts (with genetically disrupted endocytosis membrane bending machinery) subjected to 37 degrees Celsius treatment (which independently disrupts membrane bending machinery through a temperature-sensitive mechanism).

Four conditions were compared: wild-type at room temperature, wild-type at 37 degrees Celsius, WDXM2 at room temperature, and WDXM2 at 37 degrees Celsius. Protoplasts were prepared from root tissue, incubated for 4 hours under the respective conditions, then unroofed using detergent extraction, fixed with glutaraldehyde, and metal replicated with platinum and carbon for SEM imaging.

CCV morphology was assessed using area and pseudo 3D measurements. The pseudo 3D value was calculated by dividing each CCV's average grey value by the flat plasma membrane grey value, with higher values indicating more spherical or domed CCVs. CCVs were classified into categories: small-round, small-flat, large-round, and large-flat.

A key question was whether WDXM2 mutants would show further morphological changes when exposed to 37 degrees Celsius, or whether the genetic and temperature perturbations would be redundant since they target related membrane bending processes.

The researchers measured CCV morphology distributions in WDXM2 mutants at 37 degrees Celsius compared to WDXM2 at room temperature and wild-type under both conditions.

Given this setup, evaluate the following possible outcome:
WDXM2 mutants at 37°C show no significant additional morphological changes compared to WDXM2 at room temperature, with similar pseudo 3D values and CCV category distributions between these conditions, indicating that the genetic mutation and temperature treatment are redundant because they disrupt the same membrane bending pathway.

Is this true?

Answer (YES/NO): NO